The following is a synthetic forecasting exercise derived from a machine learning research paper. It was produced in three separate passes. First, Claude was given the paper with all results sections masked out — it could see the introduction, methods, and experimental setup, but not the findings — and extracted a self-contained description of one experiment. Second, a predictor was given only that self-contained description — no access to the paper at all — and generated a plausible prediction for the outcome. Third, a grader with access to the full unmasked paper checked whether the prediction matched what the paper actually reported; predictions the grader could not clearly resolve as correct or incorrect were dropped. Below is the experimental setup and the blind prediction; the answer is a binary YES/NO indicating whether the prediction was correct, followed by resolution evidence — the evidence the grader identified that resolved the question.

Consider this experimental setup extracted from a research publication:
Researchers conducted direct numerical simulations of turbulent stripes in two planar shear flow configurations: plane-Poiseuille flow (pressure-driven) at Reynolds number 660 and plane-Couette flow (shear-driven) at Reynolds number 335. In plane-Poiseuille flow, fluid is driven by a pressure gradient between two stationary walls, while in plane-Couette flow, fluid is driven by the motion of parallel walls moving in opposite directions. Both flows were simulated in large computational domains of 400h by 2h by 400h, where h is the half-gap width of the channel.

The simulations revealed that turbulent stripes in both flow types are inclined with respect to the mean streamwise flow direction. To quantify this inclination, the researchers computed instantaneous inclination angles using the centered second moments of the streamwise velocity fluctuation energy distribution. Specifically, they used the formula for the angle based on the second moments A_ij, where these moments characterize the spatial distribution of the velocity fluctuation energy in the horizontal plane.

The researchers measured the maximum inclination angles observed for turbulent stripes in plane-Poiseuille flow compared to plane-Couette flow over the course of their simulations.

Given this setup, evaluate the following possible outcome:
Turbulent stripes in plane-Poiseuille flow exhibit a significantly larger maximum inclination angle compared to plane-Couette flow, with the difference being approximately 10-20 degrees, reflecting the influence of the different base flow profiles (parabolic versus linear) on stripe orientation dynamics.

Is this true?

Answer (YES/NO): NO